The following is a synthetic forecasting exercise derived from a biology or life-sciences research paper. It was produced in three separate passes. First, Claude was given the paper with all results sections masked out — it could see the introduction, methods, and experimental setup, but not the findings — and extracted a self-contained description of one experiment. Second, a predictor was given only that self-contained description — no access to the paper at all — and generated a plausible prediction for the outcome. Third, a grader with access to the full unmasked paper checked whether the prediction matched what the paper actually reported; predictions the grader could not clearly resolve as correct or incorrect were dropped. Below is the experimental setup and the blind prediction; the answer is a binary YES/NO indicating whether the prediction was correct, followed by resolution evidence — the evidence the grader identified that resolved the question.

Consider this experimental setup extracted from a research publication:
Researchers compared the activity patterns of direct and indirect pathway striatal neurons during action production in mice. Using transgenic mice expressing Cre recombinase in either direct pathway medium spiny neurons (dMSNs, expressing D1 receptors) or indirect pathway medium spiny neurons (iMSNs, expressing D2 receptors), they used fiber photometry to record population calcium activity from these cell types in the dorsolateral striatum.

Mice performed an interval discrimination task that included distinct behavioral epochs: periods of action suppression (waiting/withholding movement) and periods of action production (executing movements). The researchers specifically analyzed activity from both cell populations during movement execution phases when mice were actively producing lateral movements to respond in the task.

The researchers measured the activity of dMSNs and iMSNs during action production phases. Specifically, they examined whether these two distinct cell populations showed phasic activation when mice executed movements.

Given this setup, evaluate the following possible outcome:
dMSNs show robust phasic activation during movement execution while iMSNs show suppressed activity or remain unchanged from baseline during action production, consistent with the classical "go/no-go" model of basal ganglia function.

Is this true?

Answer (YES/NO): NO